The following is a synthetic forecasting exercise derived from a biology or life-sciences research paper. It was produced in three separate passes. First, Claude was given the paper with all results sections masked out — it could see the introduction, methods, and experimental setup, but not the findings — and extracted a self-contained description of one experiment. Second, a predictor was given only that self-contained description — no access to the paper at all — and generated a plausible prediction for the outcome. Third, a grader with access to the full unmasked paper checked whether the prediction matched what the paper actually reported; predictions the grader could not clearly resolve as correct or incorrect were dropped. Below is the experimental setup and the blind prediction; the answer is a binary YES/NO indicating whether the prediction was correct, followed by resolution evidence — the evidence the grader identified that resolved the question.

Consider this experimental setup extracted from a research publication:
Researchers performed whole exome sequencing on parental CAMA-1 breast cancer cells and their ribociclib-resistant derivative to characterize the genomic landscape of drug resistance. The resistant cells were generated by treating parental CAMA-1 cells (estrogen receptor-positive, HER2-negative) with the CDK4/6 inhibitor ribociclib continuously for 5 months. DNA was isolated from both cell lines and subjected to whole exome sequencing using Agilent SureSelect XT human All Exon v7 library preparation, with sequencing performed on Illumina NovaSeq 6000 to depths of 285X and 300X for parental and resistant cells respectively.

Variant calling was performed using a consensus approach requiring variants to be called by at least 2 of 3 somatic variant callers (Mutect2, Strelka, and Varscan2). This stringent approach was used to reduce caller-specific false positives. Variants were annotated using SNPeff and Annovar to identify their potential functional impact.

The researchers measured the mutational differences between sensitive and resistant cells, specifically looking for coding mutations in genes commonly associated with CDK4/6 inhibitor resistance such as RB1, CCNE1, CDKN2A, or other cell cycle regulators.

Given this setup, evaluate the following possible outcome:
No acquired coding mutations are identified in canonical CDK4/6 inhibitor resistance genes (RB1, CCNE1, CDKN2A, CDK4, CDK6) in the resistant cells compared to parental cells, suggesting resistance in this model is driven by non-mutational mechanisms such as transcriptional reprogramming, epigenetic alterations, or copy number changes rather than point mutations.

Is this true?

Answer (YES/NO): YES